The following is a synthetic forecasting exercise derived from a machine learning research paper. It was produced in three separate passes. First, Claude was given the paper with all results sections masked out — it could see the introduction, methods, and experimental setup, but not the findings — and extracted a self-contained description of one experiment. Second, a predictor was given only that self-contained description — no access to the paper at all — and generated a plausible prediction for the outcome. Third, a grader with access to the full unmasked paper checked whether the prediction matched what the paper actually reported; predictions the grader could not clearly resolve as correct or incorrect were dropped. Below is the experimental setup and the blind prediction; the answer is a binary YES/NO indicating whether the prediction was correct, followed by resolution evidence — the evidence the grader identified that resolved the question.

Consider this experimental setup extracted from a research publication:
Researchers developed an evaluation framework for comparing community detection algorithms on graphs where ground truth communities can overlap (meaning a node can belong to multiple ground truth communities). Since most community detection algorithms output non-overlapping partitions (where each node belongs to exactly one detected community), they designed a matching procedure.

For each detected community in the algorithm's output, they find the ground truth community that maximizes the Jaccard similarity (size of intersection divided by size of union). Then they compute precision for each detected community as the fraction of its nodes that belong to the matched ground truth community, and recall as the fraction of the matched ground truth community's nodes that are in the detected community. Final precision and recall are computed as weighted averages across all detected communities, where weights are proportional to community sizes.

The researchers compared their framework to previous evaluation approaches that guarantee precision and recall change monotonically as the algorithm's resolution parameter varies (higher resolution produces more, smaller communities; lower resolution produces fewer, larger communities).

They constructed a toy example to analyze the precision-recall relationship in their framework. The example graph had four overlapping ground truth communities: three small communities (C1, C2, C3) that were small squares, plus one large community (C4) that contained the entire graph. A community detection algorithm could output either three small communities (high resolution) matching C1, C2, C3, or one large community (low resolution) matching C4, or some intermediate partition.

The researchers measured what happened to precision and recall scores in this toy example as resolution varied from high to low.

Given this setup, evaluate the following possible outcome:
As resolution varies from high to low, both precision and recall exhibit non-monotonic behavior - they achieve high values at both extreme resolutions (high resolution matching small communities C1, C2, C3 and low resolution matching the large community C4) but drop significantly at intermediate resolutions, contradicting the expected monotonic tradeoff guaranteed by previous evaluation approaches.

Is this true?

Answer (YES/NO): YES